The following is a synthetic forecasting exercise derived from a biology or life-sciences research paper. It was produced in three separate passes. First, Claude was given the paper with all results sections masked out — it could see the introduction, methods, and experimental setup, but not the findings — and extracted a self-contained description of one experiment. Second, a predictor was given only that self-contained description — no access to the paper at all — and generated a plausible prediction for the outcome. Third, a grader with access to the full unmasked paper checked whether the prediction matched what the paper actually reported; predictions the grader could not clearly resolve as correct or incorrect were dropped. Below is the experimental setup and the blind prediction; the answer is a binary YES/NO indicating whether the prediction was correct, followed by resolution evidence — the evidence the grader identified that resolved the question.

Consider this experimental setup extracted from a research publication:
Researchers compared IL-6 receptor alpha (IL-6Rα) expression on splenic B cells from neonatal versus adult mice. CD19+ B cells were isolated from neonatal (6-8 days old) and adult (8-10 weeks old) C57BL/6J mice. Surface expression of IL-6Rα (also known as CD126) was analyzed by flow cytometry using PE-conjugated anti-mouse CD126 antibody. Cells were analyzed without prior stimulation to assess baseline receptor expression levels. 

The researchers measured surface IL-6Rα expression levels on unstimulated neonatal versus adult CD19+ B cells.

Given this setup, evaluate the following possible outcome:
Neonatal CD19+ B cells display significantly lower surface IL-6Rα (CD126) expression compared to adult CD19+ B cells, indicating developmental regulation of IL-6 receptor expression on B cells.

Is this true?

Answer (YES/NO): NO